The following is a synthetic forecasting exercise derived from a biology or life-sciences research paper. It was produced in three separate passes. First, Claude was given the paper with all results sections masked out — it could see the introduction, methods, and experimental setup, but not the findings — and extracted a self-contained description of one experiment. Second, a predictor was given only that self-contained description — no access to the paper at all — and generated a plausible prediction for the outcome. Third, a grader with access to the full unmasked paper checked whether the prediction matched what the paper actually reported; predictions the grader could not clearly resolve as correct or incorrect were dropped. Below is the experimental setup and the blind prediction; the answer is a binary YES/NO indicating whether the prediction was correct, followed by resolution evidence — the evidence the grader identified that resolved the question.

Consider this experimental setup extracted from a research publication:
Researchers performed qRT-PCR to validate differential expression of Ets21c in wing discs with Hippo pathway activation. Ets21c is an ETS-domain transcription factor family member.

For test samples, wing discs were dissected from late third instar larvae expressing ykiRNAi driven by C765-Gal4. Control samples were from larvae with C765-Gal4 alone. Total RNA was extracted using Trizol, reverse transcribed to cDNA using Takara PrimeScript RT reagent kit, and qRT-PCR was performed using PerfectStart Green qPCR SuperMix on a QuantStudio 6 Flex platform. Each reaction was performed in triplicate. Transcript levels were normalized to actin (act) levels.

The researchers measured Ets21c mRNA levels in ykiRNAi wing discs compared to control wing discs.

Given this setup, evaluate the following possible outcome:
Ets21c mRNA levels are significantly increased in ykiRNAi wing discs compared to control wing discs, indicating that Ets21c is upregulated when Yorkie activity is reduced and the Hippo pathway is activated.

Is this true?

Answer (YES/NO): YES